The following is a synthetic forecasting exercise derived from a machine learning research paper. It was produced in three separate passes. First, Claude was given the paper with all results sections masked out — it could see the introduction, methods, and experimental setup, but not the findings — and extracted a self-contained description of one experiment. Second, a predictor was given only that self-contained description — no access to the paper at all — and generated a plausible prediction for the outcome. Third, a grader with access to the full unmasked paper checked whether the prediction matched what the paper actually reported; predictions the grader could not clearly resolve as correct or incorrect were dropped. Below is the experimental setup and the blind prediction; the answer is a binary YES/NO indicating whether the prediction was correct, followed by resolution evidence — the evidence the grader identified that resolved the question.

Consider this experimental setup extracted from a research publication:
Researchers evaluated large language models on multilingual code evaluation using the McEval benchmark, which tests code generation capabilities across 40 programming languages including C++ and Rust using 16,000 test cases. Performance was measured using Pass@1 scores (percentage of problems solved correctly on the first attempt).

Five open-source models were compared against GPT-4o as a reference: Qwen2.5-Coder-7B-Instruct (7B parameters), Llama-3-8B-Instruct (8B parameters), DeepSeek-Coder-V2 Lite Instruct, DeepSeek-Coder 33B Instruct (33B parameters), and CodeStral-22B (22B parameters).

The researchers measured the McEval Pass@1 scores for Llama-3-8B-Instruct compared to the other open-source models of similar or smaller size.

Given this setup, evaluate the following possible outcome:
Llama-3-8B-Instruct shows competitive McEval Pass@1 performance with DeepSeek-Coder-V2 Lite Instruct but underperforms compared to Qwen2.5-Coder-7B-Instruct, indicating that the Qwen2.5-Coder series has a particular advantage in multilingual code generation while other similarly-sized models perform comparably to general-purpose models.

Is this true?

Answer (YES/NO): NO